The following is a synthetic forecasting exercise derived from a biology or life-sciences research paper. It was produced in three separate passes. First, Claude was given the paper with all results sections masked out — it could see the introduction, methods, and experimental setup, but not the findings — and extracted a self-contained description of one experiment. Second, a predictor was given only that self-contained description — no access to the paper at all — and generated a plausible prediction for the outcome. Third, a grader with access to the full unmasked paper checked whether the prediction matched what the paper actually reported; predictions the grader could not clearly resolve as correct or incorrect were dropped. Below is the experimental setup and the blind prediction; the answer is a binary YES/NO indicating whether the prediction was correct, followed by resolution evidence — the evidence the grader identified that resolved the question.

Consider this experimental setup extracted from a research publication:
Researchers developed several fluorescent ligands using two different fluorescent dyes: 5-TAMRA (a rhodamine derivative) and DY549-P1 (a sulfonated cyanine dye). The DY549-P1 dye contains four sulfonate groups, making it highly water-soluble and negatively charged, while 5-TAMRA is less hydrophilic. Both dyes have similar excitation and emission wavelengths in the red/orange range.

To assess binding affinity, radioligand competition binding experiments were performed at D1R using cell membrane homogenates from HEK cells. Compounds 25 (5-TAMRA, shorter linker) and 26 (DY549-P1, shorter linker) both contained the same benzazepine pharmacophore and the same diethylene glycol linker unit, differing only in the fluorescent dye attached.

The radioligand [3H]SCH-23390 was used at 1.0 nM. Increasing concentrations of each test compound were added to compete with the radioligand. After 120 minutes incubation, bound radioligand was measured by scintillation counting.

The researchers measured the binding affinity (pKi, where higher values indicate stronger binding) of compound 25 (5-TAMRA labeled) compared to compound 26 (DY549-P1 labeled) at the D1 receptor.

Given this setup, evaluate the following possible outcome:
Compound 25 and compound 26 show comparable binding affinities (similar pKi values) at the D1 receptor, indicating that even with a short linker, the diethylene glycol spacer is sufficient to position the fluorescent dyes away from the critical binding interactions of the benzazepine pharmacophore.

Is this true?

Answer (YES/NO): NO